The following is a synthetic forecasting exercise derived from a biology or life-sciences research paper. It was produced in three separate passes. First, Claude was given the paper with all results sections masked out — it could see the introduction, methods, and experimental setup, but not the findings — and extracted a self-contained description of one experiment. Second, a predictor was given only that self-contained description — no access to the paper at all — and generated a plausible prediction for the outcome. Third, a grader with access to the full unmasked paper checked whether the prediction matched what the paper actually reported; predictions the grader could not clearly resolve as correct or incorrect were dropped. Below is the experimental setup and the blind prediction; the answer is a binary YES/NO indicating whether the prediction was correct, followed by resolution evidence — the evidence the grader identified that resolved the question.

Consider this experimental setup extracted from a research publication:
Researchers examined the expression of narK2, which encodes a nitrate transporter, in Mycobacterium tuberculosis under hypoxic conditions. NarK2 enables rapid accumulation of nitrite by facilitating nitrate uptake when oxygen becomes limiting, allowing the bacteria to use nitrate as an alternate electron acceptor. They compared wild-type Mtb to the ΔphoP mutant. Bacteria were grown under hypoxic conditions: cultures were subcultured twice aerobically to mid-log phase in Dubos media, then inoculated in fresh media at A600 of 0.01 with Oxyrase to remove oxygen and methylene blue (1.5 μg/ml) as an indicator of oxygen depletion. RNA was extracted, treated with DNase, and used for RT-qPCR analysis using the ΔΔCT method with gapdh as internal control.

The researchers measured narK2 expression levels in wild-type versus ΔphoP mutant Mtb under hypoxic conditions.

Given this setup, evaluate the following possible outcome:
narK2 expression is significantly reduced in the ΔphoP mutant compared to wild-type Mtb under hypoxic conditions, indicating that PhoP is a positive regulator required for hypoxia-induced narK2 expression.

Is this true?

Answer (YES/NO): NO